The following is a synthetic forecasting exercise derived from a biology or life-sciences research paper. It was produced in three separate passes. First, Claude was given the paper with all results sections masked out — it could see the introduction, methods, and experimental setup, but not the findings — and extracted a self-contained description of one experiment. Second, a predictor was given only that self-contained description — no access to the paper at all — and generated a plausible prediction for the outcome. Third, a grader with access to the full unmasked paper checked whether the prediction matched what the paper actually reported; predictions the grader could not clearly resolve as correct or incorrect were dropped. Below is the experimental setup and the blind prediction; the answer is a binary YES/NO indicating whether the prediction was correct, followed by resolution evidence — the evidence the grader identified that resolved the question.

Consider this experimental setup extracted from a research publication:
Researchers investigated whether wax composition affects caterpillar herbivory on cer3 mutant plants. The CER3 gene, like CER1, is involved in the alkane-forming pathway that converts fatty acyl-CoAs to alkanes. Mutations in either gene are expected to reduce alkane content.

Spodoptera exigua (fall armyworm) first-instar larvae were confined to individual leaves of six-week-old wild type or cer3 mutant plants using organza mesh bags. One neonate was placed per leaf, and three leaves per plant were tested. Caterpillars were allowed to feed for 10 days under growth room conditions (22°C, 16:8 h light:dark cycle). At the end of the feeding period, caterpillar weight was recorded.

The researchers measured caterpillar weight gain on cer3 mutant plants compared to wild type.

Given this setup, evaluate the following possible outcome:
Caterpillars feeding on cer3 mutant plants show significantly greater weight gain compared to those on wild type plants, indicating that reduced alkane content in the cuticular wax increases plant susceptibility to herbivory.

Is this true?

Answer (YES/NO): NO